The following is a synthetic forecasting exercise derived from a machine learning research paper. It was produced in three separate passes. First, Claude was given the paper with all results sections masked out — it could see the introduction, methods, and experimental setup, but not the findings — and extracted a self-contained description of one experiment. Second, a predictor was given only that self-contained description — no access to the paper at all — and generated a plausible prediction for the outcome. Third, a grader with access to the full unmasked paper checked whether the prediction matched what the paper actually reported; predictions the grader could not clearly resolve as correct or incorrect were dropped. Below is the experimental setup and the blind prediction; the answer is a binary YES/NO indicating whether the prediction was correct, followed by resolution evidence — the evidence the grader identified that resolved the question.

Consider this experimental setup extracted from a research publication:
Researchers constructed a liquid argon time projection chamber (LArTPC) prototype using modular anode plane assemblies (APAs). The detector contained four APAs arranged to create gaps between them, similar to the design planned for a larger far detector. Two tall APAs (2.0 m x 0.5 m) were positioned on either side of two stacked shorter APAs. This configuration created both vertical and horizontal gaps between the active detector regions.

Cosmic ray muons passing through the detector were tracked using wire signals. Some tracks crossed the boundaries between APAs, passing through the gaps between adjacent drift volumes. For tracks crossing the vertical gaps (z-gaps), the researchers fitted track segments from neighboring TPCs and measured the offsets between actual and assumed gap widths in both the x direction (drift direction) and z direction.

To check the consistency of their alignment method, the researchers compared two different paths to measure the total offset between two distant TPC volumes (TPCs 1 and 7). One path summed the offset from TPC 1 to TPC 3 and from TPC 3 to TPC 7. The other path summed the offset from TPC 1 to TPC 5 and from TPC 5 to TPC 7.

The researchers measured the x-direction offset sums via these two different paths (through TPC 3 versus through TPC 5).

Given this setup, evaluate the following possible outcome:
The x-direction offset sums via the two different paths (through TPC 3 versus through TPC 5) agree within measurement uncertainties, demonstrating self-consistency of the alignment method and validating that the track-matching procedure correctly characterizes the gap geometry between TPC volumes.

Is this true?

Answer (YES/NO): YES